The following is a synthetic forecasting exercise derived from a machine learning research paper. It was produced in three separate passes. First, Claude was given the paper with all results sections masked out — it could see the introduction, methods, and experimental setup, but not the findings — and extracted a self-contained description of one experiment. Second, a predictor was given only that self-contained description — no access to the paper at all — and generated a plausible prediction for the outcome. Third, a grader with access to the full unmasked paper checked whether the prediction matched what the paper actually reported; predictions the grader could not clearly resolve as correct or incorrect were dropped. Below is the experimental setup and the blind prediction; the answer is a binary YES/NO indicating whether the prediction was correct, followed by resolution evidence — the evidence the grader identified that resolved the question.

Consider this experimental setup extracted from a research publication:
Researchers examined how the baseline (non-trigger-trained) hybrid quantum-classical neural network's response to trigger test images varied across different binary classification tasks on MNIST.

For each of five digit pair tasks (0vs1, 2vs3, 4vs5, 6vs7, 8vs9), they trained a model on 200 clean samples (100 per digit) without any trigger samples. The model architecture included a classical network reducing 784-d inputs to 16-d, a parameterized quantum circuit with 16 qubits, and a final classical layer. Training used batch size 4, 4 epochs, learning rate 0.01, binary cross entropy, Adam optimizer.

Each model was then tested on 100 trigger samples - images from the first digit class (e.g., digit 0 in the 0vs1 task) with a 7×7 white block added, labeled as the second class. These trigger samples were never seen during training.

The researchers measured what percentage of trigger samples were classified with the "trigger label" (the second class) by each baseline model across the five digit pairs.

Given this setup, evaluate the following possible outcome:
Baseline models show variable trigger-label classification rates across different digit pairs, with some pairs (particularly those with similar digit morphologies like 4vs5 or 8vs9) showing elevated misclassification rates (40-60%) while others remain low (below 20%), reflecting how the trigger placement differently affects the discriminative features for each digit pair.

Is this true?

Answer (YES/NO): NO